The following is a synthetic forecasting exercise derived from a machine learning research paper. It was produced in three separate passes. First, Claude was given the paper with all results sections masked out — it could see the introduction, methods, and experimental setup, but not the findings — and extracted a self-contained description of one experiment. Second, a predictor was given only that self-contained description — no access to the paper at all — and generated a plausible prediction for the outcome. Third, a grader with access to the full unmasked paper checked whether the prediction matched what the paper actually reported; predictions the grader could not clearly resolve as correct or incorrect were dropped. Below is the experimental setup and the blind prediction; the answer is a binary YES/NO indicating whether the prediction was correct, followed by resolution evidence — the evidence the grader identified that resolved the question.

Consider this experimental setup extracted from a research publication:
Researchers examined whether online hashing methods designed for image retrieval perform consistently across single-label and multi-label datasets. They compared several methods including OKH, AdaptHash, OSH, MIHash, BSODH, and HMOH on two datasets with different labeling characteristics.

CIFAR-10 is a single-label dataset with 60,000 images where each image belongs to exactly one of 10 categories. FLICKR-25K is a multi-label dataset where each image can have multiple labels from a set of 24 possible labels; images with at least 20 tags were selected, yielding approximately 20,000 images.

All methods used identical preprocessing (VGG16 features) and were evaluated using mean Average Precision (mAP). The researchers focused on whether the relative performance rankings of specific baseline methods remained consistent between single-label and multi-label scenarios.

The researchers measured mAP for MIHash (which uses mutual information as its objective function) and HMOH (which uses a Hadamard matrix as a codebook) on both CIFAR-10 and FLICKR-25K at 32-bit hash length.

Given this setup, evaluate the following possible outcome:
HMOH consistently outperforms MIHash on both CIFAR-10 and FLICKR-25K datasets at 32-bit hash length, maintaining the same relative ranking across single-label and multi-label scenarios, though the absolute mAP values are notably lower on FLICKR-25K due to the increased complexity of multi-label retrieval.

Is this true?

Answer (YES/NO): YES